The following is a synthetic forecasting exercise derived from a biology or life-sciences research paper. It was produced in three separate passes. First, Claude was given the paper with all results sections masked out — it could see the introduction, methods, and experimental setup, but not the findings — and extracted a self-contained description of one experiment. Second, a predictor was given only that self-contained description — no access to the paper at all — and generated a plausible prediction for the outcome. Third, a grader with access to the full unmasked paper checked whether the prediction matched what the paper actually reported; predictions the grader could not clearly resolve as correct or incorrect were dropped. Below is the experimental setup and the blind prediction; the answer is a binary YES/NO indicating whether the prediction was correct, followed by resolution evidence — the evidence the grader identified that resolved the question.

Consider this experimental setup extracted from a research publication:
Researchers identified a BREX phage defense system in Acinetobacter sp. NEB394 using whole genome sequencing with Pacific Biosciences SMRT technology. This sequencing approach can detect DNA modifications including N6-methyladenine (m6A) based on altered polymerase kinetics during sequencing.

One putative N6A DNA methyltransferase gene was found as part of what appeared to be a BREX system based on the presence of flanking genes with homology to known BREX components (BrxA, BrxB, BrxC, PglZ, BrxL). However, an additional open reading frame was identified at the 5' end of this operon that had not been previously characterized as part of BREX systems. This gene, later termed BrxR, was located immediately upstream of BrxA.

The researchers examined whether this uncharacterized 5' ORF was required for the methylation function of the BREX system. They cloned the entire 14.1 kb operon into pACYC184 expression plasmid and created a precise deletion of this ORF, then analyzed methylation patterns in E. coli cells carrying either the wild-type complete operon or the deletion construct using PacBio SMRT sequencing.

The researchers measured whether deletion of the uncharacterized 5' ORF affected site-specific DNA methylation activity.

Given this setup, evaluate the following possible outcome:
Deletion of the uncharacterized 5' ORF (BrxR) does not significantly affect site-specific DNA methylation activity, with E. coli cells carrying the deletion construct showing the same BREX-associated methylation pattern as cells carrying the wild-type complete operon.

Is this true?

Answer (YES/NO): YES